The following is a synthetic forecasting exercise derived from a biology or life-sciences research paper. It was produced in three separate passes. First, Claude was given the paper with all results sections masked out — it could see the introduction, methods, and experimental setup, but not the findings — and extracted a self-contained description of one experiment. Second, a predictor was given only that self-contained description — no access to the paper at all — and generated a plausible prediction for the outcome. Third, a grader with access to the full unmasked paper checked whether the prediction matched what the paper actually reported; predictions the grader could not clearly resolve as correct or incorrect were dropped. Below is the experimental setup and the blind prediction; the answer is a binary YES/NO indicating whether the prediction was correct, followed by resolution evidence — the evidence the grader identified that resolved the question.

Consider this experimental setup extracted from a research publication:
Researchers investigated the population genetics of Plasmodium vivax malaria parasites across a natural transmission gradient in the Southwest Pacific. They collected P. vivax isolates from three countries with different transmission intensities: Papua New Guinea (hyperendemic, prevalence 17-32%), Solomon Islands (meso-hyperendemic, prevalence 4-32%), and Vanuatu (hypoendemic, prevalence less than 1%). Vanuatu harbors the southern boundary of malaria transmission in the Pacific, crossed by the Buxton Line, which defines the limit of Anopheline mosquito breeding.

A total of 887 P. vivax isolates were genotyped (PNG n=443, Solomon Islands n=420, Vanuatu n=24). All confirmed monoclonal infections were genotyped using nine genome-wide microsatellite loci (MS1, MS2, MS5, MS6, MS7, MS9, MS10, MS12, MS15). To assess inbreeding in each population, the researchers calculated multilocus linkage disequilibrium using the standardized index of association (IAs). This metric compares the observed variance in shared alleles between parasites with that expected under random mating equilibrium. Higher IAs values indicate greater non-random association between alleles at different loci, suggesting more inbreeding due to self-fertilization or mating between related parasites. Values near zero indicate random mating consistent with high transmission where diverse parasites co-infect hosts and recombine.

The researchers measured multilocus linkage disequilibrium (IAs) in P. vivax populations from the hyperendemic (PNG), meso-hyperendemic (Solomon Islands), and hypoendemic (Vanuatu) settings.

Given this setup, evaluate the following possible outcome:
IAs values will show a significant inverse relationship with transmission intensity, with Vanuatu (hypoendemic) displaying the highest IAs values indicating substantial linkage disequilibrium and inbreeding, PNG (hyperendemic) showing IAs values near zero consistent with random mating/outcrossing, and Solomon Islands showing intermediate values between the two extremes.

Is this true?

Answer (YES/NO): YES